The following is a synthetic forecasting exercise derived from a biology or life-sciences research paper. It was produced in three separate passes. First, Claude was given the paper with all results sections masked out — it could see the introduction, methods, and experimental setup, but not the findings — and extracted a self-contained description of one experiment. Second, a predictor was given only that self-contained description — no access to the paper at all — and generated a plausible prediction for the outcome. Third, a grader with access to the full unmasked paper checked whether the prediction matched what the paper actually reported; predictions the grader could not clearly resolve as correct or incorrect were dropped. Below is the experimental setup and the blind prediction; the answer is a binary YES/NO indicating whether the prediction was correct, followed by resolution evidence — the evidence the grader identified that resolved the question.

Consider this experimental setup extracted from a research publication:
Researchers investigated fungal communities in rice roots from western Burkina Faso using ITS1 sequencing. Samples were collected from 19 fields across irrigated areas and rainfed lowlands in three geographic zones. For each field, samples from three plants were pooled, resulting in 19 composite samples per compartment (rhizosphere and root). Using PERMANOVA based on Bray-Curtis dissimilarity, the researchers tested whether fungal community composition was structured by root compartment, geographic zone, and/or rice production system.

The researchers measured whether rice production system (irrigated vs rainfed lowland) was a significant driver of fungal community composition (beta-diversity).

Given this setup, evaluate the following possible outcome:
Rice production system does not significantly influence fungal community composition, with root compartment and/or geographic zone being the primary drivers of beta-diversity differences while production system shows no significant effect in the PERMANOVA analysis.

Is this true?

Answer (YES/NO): NO